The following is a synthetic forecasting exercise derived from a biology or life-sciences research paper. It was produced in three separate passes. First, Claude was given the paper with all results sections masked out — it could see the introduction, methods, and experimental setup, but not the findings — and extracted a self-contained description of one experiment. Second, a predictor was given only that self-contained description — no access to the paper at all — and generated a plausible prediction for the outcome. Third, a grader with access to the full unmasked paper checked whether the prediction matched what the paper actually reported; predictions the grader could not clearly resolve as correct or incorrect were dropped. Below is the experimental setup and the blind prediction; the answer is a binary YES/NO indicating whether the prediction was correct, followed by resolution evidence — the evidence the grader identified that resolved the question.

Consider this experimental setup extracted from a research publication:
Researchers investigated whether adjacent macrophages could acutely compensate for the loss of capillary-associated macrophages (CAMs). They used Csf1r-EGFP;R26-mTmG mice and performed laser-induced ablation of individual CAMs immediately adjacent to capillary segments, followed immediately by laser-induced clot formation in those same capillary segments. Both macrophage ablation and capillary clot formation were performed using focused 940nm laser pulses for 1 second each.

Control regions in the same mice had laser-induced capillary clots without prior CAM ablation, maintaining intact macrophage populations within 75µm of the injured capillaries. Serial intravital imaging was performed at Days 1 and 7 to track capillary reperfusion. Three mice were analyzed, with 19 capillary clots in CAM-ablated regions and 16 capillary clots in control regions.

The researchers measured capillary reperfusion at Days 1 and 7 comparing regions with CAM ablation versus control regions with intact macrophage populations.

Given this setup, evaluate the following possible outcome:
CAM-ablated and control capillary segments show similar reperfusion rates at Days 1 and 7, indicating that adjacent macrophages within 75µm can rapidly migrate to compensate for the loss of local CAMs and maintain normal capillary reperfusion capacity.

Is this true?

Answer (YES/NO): NO